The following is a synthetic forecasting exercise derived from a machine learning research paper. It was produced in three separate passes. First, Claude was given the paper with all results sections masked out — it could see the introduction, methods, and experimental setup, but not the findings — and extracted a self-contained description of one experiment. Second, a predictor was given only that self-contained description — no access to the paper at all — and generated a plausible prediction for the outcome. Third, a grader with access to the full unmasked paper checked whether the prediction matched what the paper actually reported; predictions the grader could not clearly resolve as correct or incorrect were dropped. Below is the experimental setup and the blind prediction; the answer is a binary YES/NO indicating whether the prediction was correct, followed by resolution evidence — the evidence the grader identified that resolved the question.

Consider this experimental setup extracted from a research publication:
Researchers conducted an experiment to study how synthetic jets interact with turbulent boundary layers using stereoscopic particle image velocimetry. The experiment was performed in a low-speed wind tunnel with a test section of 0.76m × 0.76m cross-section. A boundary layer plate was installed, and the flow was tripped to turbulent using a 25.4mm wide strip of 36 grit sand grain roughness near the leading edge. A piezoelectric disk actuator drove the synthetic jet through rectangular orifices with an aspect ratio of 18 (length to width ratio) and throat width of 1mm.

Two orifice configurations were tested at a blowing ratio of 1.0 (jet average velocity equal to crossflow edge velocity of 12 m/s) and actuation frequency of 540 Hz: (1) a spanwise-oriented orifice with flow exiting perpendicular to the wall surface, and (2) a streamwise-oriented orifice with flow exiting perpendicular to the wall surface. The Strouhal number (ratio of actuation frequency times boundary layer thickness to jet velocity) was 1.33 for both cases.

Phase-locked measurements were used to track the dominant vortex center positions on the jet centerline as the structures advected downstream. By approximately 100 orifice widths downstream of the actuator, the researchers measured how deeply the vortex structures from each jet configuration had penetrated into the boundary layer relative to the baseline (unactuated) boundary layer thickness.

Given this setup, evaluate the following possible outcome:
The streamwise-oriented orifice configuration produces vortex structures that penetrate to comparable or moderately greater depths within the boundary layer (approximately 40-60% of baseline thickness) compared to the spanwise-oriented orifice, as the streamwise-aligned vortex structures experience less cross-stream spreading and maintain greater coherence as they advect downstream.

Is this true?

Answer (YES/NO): NO